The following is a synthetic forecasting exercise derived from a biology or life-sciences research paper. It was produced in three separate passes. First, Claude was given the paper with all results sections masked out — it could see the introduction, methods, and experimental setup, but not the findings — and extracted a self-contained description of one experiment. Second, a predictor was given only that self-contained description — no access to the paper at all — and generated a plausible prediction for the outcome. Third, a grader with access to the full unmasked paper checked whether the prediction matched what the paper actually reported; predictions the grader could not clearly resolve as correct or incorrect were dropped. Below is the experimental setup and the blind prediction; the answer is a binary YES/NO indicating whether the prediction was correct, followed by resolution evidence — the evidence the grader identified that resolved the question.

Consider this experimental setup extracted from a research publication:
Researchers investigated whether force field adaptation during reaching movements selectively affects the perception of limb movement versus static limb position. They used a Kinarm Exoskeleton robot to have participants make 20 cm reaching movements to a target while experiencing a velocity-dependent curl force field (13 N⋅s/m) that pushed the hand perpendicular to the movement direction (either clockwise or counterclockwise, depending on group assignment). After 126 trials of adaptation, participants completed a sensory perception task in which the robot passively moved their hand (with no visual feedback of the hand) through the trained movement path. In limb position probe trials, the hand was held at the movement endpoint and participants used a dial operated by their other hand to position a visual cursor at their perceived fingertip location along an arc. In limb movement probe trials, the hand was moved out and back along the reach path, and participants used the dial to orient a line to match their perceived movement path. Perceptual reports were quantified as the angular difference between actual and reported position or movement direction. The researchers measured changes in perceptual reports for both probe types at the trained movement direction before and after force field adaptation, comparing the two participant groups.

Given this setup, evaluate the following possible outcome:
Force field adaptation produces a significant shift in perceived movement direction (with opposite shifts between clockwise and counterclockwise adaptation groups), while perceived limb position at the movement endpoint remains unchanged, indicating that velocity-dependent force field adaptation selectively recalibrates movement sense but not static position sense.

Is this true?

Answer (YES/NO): YES